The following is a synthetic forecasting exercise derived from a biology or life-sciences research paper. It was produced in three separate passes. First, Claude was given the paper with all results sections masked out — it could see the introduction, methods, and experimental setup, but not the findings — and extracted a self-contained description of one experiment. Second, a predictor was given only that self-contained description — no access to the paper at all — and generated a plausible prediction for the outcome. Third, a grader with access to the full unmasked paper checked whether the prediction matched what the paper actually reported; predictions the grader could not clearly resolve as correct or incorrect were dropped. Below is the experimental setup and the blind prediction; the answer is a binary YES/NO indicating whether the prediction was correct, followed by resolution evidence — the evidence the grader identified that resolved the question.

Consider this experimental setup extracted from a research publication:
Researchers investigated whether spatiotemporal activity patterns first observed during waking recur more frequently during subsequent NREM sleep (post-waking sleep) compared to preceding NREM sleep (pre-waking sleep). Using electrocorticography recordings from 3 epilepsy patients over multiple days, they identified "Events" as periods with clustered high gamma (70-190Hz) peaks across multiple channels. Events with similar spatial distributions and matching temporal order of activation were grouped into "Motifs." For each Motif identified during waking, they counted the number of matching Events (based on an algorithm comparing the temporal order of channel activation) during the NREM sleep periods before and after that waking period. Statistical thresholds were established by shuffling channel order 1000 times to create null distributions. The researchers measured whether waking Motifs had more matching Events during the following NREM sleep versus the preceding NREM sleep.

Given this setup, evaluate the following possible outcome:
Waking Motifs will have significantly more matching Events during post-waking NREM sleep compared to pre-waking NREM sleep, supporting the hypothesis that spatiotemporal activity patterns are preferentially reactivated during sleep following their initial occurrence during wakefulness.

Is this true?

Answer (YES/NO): YES